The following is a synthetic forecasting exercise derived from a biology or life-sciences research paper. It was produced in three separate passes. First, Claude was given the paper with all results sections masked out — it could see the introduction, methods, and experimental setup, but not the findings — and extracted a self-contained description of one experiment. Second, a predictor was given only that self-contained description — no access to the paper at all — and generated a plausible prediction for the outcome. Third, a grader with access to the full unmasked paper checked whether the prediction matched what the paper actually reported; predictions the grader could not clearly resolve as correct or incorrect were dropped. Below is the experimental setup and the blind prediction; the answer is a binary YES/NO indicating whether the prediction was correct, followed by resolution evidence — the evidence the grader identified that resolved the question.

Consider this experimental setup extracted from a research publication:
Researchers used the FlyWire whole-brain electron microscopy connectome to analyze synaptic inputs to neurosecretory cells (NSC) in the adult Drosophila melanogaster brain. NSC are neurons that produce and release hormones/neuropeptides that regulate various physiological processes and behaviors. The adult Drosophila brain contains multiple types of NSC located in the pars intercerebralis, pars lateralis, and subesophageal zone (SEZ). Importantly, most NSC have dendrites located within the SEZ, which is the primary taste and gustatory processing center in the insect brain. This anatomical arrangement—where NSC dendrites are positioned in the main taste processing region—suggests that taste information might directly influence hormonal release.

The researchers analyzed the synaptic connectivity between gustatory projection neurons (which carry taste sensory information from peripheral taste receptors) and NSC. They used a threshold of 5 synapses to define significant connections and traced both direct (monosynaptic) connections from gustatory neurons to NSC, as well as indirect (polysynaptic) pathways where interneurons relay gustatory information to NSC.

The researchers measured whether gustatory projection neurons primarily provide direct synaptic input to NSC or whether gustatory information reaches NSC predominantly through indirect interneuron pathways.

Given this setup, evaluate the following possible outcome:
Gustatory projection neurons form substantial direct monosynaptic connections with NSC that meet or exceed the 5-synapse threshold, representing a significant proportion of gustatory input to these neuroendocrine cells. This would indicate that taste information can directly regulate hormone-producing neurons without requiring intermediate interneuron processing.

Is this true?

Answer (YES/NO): NO